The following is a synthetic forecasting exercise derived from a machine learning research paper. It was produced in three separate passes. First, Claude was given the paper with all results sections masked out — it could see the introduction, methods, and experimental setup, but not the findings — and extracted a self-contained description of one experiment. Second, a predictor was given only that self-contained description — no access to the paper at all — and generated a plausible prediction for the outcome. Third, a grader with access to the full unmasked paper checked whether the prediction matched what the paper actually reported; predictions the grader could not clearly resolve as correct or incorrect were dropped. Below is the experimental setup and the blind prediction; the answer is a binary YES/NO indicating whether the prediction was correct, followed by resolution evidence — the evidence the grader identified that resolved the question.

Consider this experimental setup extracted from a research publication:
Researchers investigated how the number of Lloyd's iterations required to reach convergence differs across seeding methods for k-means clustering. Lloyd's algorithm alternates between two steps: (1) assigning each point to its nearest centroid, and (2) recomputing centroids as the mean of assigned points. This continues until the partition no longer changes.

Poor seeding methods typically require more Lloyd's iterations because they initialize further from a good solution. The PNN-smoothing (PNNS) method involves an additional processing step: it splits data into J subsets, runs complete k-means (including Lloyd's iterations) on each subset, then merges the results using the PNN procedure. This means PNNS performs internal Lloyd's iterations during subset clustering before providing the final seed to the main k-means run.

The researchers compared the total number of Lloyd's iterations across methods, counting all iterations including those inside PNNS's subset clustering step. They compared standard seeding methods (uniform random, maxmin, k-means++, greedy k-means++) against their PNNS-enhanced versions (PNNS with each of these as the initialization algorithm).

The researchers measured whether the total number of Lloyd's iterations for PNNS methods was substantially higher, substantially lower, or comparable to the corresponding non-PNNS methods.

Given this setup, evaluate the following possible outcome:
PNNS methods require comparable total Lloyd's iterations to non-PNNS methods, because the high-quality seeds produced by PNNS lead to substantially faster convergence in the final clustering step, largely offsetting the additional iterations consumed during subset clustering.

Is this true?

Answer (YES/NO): YES